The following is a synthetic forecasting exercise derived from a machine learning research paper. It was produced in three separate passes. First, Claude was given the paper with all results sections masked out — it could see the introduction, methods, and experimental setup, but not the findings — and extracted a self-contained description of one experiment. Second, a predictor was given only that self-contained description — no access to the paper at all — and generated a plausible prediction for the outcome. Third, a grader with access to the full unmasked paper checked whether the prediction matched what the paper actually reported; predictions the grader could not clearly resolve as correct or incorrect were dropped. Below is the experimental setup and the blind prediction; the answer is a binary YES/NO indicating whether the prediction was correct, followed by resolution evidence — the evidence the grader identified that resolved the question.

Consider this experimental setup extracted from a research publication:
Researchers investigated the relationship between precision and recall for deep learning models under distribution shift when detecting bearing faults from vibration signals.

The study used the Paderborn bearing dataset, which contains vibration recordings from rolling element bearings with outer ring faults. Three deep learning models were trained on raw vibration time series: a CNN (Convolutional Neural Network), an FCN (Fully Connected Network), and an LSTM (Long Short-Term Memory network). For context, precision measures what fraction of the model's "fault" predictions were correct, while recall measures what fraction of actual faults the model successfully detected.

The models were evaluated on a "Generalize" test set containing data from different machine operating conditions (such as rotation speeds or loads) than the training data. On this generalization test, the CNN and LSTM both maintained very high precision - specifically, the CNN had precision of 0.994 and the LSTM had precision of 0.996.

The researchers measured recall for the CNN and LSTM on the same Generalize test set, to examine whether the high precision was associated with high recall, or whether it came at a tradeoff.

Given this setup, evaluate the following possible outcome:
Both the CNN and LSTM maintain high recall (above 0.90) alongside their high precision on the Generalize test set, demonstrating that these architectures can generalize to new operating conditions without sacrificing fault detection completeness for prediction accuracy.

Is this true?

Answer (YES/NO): NO